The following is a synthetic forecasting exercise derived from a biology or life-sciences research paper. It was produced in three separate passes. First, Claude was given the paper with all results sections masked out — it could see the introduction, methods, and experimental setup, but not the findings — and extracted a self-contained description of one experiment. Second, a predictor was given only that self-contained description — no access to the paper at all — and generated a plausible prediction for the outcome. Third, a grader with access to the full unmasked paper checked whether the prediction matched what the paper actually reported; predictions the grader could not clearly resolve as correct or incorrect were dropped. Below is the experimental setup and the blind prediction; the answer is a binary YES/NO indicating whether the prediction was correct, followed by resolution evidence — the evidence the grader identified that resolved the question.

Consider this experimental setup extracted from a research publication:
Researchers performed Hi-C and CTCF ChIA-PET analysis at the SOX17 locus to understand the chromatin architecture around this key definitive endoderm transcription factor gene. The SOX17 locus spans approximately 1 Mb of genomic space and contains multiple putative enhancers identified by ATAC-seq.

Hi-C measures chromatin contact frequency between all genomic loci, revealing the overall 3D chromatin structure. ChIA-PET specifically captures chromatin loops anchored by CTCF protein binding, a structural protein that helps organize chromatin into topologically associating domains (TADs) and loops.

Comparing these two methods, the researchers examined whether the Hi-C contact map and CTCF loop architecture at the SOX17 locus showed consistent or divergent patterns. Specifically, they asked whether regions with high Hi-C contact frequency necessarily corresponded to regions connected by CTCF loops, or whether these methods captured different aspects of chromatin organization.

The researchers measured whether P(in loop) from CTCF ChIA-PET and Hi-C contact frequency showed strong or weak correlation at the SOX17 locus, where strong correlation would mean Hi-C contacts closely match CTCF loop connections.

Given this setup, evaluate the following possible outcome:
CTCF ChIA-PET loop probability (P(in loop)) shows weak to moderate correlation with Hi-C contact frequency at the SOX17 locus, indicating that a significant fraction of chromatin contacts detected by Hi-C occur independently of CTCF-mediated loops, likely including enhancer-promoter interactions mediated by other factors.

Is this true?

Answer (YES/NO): NO